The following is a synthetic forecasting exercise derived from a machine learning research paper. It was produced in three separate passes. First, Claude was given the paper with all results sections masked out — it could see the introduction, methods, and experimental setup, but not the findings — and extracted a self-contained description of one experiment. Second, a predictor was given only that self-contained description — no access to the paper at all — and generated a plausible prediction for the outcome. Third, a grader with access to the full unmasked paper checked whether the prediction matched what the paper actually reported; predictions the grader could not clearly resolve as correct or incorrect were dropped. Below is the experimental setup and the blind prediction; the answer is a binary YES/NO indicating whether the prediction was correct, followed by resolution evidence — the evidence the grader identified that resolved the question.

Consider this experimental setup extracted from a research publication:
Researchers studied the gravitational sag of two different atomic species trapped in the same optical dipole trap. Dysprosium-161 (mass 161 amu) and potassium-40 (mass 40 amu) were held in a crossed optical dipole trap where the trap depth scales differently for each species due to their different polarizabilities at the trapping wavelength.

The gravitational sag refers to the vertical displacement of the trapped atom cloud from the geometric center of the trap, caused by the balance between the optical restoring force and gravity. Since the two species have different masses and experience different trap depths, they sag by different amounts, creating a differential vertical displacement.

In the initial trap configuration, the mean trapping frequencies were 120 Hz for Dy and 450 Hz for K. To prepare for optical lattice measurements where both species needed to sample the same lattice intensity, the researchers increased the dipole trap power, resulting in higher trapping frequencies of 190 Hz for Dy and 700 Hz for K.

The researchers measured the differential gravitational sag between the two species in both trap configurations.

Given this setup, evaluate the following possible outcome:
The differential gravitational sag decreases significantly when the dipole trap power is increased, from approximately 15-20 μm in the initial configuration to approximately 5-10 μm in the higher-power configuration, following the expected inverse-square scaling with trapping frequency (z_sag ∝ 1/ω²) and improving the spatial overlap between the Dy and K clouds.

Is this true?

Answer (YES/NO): NO